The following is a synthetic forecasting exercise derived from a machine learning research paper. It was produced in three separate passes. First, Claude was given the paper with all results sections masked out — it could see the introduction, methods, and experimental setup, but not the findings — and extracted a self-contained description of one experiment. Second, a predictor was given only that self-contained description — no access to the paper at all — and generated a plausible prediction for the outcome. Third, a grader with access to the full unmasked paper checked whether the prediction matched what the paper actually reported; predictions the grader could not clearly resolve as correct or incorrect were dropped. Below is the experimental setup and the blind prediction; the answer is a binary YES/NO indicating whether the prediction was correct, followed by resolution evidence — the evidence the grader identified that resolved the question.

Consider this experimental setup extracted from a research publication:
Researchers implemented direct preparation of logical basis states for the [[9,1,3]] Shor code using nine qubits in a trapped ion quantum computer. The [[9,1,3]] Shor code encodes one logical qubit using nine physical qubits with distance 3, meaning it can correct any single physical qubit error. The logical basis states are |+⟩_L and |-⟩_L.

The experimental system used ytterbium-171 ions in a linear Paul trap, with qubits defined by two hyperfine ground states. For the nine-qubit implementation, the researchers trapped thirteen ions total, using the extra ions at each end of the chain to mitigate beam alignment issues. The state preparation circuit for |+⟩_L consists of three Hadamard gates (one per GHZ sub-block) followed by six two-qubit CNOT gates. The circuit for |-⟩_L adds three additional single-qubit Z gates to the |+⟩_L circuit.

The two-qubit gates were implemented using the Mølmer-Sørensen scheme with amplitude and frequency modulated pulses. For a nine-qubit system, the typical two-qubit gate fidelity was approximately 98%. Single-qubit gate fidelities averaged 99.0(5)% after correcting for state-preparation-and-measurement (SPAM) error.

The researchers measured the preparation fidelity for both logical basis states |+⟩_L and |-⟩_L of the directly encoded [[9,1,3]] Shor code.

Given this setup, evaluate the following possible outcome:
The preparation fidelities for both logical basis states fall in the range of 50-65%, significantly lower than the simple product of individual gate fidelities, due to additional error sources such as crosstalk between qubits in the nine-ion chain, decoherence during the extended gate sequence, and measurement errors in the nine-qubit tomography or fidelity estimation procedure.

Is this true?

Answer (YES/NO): NO